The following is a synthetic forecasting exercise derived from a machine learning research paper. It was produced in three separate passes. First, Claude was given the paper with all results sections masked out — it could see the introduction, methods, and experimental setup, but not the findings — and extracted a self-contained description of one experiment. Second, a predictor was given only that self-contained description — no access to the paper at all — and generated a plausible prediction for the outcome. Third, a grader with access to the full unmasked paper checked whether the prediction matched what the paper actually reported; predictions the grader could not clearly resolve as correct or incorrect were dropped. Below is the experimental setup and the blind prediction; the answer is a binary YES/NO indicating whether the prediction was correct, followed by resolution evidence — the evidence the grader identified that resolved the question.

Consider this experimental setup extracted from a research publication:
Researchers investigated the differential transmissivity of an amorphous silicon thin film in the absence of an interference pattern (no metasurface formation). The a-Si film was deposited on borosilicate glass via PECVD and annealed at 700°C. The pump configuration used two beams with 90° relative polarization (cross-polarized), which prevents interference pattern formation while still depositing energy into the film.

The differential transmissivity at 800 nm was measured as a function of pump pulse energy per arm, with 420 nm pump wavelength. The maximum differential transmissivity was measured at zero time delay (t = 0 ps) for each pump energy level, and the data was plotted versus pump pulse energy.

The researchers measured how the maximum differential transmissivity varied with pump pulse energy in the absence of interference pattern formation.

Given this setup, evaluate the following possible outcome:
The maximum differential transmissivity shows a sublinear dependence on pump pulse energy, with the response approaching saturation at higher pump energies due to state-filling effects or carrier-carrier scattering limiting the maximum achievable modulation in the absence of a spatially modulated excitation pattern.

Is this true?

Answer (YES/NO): YES